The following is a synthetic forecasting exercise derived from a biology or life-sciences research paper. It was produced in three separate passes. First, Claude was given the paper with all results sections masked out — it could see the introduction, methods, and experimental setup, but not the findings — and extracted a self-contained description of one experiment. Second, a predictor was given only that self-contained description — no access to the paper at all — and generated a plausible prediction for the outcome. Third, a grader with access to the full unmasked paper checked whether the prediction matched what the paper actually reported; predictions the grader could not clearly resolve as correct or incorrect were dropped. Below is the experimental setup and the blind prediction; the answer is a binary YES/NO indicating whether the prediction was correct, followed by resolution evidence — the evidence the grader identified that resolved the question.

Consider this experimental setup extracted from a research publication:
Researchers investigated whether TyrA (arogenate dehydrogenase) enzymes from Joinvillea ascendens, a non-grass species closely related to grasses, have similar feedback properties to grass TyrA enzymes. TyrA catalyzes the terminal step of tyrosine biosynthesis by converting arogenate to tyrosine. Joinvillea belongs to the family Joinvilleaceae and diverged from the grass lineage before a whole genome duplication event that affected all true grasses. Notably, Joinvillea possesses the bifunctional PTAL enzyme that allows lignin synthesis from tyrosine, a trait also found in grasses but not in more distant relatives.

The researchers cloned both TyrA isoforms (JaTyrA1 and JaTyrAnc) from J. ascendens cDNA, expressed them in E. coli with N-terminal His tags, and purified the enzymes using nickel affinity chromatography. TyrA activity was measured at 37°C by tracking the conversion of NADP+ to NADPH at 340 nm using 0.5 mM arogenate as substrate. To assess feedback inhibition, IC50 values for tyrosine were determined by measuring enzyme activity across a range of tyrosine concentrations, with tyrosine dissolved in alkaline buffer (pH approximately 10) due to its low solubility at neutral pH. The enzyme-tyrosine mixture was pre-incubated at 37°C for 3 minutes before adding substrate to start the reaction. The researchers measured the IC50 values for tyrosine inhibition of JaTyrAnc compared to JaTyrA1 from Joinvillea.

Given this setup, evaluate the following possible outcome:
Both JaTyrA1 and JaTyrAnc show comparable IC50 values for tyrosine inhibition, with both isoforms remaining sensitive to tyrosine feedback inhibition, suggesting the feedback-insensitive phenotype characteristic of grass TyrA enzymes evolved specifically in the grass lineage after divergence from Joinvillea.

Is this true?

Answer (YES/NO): NO